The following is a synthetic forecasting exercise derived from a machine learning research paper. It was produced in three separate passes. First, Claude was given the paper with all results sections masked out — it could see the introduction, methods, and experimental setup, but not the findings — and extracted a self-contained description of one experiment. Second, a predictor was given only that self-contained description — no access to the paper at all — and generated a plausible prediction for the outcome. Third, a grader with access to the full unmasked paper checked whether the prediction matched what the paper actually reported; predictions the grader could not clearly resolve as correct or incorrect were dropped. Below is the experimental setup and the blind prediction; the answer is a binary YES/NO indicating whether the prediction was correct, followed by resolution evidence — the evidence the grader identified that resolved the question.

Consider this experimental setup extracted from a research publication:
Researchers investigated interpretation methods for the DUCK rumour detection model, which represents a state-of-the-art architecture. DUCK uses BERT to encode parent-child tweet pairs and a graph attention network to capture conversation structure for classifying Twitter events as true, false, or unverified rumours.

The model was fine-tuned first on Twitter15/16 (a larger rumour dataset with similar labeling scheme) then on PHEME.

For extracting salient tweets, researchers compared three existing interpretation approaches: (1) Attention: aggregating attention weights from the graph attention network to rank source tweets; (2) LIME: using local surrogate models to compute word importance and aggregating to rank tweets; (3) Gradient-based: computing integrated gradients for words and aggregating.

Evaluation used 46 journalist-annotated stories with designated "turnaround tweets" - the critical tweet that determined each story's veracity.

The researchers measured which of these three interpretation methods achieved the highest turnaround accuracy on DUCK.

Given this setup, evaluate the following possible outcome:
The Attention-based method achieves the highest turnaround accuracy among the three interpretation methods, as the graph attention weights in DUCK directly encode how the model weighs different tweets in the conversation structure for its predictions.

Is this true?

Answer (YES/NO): NO